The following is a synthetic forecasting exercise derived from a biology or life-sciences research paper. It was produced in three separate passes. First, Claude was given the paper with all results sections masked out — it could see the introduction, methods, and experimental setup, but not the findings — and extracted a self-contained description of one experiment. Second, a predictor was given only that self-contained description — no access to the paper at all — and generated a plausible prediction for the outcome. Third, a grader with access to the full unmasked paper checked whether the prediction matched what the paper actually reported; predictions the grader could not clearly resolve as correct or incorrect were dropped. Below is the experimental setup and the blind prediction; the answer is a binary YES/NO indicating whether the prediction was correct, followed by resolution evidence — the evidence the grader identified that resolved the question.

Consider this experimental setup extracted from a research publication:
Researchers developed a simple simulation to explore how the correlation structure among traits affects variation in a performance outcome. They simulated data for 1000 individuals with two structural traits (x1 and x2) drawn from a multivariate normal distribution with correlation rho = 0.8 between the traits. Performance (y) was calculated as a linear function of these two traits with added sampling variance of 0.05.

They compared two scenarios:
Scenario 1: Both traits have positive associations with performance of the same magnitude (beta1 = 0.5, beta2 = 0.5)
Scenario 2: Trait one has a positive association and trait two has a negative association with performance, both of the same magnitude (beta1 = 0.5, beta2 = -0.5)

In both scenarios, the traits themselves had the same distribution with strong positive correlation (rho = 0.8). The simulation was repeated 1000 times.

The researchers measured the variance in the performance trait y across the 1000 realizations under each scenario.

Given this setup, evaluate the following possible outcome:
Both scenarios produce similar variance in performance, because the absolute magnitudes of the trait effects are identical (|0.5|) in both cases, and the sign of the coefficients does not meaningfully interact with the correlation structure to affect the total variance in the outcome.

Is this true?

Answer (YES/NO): NO